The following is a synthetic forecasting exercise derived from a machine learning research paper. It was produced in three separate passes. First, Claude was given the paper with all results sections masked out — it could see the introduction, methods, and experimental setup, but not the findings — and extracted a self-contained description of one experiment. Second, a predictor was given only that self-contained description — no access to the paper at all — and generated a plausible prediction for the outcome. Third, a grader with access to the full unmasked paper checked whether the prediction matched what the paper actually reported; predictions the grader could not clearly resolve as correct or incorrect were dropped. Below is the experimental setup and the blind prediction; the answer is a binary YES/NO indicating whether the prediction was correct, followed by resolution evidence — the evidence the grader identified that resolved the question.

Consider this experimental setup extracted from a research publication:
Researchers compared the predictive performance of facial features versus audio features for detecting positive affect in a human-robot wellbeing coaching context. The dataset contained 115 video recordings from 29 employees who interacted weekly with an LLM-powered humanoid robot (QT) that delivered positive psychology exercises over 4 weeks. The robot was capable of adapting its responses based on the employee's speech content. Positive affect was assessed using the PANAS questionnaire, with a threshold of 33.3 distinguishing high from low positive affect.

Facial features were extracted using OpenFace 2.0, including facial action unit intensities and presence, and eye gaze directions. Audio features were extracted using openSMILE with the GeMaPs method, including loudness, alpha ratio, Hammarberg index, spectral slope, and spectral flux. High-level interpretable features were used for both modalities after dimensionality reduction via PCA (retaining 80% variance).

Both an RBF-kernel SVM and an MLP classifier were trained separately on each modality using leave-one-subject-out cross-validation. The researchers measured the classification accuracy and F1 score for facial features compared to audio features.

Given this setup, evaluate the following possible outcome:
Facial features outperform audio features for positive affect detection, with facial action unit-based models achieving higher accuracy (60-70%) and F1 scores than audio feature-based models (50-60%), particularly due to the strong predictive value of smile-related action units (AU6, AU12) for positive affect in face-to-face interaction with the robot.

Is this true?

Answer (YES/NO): NO